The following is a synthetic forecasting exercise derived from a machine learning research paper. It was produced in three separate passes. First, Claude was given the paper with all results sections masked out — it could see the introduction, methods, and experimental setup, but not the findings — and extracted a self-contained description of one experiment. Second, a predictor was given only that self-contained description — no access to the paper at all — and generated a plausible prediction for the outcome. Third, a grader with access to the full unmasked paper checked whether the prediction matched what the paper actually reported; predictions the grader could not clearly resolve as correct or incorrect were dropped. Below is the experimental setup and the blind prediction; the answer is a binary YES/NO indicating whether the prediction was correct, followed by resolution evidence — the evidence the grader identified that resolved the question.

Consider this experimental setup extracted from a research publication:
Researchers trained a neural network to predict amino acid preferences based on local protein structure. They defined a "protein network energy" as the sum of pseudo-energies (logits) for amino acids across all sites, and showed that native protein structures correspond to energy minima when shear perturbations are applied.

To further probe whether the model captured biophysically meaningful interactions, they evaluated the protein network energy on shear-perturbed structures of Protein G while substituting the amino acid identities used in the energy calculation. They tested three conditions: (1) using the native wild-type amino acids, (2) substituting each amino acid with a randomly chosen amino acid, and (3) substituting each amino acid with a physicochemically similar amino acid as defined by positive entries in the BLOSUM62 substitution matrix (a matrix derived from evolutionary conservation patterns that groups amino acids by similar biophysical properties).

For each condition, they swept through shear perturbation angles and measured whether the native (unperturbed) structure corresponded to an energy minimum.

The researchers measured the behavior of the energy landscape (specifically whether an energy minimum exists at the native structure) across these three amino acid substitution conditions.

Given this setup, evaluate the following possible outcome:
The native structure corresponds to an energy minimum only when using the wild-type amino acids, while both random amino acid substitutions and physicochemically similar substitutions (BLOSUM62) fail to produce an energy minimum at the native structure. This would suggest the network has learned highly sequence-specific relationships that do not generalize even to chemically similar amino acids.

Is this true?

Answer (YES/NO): NO